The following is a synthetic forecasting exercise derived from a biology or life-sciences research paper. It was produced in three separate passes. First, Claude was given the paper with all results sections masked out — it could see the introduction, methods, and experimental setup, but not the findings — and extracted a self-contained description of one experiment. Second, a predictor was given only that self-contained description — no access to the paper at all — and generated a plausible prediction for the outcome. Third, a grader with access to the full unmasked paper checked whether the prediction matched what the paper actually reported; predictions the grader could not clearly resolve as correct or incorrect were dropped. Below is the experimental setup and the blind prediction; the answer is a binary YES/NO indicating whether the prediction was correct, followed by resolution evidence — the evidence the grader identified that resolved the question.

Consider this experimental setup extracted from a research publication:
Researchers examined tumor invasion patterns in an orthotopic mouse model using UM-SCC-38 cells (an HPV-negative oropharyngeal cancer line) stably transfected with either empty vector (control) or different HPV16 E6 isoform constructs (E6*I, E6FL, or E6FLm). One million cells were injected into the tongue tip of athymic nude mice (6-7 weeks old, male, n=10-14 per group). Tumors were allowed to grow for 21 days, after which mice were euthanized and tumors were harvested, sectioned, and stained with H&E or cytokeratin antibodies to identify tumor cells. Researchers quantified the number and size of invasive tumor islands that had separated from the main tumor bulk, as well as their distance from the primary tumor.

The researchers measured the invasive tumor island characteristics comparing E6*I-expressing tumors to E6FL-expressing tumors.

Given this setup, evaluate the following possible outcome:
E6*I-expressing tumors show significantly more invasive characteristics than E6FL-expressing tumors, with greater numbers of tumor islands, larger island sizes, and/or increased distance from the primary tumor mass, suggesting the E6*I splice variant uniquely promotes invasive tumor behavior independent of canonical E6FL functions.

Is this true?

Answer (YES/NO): NO